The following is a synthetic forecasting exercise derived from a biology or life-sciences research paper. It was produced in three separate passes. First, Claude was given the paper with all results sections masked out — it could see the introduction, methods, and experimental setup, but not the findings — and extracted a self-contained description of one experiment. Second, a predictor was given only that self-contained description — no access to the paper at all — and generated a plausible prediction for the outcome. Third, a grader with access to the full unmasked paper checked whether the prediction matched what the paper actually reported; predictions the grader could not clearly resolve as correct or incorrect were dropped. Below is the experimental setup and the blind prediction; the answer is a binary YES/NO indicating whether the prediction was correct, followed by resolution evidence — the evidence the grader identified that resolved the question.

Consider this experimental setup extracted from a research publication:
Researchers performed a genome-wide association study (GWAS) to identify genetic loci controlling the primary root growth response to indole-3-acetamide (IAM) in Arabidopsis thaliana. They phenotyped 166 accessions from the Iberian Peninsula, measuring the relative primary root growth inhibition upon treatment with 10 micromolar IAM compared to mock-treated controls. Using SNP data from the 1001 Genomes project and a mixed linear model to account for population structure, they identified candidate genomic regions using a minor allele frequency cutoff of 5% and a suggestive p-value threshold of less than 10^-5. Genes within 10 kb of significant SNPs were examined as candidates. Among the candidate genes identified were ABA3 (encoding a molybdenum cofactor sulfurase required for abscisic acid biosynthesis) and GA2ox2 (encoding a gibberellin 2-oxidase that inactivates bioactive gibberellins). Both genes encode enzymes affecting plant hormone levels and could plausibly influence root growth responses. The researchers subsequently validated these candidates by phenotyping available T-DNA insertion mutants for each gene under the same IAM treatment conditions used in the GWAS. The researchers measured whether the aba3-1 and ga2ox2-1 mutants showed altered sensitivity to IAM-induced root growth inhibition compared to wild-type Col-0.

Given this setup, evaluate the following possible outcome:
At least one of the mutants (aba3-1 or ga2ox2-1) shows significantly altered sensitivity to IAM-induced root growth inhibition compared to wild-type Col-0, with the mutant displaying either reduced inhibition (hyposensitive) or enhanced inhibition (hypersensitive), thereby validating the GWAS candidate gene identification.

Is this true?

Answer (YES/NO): YES